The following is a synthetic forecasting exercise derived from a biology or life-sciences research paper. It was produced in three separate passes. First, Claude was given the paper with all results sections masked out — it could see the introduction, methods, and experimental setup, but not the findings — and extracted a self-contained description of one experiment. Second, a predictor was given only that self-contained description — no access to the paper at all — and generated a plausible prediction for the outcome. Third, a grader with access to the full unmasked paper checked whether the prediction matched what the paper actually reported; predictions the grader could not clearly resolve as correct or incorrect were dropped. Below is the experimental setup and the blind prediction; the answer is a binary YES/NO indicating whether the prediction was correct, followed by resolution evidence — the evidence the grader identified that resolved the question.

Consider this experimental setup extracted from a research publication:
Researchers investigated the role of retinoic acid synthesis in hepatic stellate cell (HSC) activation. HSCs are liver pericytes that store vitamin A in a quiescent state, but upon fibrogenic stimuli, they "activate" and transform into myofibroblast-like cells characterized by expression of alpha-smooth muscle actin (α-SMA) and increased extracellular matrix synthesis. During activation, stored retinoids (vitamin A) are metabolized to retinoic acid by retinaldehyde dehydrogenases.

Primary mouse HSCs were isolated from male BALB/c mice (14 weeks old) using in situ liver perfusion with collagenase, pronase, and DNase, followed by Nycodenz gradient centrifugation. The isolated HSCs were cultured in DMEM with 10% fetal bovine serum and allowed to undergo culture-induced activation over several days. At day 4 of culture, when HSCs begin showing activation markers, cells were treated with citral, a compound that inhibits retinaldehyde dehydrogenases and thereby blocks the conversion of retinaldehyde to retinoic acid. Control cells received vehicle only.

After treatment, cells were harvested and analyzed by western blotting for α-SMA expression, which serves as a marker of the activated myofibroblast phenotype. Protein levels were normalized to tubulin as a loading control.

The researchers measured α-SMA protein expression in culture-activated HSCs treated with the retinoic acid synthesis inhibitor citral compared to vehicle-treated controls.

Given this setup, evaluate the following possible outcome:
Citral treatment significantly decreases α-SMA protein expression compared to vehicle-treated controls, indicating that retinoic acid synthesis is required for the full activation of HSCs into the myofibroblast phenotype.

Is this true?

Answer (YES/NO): YES